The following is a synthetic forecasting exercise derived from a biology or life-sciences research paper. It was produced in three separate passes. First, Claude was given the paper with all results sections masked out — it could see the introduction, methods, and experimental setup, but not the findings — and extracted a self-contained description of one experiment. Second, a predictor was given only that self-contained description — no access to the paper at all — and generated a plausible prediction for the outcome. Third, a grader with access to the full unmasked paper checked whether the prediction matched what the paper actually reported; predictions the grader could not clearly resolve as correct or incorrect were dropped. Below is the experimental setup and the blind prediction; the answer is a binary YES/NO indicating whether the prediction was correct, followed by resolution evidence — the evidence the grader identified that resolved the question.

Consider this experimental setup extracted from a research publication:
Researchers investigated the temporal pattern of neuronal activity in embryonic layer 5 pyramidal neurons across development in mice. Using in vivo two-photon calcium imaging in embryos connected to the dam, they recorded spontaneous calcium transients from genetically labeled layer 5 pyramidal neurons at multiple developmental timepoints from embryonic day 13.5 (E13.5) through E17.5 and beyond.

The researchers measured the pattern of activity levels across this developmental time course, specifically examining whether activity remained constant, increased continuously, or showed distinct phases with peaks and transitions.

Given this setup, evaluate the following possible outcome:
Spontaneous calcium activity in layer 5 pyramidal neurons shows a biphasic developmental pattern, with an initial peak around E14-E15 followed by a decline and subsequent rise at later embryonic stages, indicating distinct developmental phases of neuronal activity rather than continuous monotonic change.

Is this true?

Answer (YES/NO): YES